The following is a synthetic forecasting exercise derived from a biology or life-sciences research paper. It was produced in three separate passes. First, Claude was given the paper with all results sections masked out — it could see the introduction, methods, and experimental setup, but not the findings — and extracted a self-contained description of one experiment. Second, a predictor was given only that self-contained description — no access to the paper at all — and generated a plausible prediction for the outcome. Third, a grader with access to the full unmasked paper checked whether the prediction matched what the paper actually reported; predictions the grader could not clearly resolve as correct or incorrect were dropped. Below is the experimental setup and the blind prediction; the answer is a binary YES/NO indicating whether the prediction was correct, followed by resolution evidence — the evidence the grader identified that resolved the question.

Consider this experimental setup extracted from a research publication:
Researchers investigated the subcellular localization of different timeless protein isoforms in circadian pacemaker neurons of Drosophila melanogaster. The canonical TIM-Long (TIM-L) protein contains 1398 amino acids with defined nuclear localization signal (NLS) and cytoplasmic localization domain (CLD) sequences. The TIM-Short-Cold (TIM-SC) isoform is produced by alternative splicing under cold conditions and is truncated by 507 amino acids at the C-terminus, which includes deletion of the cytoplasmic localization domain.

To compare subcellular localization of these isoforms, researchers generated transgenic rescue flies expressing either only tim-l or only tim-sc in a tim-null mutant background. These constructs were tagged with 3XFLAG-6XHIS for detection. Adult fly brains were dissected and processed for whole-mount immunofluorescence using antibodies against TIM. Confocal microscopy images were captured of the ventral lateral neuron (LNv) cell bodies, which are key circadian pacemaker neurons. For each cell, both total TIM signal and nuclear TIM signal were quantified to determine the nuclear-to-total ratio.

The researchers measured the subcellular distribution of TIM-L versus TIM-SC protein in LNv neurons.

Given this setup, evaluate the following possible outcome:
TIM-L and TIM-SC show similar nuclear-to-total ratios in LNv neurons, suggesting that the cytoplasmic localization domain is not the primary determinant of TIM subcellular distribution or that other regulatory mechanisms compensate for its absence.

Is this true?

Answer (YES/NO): NO